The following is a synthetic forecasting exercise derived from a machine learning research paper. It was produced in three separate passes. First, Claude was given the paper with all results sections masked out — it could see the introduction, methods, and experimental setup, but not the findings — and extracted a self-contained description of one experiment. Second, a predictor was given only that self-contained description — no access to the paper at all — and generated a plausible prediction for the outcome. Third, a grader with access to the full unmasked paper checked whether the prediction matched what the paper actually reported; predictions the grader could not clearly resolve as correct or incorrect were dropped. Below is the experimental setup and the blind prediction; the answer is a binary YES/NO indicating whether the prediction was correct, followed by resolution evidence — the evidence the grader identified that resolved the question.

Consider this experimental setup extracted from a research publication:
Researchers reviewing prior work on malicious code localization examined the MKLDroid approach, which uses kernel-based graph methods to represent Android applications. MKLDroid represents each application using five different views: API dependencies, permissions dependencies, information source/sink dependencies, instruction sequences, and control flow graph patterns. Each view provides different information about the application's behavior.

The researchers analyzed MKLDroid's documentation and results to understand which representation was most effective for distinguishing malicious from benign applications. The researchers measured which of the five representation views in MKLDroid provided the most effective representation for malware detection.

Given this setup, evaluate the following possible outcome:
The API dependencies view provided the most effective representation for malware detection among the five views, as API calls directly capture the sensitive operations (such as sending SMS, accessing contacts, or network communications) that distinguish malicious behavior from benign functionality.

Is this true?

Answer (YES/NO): YES